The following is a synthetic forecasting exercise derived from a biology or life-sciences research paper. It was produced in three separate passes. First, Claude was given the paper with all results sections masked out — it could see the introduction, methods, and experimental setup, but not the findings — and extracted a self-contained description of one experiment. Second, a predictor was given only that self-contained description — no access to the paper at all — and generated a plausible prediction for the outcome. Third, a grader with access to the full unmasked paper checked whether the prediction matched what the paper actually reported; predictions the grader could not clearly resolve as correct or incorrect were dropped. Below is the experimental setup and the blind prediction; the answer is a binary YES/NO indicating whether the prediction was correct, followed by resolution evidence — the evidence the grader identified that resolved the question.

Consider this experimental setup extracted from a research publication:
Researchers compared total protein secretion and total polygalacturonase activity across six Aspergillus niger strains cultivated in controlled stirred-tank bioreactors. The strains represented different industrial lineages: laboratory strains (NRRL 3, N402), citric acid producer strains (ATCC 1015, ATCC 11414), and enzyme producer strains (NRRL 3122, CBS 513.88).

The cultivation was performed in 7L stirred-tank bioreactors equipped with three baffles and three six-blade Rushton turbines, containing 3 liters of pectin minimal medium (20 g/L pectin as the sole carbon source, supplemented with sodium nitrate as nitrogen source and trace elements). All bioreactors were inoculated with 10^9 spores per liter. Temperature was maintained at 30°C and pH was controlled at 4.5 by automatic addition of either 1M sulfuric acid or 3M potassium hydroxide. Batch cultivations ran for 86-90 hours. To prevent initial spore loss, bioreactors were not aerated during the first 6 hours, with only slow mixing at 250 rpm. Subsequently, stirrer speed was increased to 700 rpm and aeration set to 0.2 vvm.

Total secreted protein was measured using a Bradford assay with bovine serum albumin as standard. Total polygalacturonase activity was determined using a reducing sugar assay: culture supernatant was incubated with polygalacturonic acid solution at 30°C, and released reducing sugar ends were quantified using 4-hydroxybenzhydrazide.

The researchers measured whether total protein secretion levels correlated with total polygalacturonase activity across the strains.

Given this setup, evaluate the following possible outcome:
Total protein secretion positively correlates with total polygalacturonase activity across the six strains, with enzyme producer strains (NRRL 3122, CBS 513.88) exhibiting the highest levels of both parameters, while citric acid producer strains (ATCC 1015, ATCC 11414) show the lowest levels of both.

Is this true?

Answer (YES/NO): NO